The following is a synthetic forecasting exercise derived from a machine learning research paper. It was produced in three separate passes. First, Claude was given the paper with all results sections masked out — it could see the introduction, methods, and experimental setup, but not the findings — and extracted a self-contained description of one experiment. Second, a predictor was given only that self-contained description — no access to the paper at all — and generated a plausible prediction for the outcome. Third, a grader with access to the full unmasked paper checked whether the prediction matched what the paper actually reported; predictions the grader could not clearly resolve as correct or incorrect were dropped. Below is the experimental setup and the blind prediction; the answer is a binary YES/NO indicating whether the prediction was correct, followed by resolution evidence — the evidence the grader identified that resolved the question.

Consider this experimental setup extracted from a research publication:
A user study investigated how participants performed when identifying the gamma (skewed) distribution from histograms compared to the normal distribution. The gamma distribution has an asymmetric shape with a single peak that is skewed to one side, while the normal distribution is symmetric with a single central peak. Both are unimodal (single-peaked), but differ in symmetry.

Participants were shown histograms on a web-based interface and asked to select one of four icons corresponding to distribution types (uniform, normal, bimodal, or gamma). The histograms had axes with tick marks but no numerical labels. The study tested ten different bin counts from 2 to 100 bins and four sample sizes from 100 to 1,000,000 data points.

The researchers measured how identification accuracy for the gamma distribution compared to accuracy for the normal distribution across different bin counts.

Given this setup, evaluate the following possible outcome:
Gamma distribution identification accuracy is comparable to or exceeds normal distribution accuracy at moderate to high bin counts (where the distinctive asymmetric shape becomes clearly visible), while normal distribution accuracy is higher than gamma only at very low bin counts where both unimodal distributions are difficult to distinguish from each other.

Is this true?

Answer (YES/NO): NO